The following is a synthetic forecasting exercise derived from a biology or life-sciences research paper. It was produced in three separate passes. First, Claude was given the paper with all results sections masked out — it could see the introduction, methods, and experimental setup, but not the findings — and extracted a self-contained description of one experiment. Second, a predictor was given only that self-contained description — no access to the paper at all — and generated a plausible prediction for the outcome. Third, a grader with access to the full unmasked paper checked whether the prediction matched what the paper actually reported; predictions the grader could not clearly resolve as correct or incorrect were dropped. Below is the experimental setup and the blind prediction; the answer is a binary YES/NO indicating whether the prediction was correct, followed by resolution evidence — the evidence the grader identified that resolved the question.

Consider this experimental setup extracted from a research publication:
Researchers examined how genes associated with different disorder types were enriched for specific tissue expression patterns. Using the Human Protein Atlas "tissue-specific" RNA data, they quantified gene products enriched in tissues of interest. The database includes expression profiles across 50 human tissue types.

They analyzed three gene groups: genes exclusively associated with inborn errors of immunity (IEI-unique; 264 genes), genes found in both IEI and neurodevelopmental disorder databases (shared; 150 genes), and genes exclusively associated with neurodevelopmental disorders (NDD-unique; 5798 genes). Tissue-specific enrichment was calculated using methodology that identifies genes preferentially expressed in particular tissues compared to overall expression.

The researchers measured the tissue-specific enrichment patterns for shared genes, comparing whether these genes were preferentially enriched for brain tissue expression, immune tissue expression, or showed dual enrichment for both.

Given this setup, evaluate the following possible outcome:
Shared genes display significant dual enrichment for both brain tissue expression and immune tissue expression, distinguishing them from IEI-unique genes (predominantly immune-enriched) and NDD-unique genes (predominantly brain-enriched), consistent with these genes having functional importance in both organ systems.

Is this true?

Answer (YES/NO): YES